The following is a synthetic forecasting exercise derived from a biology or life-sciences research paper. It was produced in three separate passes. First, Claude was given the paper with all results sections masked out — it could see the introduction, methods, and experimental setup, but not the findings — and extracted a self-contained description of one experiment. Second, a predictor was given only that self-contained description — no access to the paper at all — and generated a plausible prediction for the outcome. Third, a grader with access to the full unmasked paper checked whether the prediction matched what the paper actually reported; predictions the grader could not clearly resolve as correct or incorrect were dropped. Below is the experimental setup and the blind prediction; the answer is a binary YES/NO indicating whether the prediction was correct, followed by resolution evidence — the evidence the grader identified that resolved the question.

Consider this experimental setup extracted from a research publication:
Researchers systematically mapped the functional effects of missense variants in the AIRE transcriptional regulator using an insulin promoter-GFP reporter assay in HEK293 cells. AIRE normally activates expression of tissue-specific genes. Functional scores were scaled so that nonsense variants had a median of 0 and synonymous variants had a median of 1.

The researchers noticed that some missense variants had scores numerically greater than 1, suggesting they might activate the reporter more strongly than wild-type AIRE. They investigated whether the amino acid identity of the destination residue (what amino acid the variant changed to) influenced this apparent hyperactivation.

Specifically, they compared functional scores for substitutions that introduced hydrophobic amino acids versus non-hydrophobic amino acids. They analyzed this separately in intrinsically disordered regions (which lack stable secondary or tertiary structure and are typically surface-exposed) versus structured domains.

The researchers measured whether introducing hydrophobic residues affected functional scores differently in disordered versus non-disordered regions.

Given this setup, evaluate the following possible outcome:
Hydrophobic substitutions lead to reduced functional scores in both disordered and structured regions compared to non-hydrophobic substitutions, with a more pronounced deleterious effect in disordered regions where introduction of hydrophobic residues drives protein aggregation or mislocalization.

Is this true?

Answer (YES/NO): NO